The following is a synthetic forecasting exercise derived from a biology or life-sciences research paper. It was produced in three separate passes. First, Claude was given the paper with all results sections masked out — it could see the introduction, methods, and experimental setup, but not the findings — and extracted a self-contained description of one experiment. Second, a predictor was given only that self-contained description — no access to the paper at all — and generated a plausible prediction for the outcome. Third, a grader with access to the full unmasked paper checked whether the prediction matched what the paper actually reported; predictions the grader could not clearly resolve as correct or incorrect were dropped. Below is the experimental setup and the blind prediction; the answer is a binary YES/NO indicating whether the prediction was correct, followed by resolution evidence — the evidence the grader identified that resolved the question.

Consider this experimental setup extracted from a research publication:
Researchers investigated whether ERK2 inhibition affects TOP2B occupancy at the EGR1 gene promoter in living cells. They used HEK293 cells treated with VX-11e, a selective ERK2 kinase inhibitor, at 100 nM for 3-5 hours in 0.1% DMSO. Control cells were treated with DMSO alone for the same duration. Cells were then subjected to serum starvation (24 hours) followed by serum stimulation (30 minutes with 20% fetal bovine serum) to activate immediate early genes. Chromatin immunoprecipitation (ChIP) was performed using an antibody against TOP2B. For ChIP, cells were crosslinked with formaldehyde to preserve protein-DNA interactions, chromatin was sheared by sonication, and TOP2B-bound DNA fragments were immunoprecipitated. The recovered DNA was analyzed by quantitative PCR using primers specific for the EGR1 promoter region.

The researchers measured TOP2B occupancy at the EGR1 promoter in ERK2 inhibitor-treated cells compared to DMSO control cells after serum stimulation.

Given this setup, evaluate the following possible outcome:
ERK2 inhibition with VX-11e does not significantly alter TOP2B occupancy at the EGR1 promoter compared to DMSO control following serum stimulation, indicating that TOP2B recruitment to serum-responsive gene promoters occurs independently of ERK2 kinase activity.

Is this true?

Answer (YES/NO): NO